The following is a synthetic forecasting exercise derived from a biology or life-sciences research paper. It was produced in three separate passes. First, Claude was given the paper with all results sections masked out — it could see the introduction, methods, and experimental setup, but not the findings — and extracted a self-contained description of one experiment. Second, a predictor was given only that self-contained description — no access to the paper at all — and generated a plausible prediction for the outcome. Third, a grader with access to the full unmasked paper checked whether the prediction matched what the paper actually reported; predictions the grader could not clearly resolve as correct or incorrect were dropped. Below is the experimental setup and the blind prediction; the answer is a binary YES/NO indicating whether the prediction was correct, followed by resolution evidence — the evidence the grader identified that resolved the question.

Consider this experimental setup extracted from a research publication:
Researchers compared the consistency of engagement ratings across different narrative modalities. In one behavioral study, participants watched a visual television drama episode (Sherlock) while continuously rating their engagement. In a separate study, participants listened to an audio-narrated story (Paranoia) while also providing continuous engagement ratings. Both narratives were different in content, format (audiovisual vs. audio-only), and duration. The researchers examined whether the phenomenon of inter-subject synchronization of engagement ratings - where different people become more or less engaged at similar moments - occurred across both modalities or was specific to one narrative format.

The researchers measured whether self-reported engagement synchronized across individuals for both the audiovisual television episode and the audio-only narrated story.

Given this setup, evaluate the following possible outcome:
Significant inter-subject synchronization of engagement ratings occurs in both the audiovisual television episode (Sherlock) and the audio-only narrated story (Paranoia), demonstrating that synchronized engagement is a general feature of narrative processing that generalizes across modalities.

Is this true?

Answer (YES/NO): YES